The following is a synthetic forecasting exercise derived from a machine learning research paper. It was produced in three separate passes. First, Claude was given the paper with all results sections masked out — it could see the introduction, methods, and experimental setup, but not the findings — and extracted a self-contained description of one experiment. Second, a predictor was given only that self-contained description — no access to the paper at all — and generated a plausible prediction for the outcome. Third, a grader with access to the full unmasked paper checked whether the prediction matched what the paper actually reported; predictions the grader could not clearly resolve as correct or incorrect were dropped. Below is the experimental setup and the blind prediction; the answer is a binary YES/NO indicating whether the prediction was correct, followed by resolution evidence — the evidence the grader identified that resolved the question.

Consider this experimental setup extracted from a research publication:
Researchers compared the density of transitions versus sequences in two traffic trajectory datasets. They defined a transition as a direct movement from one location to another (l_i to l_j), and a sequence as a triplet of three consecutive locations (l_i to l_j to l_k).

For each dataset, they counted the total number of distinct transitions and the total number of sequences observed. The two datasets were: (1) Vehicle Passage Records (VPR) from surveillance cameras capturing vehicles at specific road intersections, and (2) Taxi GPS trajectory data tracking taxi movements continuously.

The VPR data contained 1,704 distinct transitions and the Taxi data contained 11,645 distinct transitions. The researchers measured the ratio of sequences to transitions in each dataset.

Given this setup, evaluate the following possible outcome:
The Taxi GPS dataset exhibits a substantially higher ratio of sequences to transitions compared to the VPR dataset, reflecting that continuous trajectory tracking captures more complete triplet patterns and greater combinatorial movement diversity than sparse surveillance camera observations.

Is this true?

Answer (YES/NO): YES